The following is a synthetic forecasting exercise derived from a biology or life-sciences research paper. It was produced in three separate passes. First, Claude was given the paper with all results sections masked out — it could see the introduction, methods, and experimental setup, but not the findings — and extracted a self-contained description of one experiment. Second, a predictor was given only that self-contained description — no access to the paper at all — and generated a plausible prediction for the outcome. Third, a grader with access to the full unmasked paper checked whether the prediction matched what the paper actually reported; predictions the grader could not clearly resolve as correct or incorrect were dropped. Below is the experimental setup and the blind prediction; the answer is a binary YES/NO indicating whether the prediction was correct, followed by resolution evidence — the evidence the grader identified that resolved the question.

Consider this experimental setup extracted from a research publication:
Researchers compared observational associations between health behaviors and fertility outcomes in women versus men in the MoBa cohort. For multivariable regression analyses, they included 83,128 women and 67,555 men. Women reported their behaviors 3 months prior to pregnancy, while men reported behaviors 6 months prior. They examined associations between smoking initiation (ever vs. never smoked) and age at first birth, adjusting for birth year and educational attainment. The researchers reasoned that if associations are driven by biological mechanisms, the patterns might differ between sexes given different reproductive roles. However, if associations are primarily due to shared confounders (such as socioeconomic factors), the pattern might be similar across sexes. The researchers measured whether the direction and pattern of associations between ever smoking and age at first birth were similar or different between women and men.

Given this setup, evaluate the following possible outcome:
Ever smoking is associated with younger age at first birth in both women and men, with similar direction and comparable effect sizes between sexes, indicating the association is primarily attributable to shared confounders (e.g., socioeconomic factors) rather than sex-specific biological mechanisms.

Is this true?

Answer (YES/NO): YES